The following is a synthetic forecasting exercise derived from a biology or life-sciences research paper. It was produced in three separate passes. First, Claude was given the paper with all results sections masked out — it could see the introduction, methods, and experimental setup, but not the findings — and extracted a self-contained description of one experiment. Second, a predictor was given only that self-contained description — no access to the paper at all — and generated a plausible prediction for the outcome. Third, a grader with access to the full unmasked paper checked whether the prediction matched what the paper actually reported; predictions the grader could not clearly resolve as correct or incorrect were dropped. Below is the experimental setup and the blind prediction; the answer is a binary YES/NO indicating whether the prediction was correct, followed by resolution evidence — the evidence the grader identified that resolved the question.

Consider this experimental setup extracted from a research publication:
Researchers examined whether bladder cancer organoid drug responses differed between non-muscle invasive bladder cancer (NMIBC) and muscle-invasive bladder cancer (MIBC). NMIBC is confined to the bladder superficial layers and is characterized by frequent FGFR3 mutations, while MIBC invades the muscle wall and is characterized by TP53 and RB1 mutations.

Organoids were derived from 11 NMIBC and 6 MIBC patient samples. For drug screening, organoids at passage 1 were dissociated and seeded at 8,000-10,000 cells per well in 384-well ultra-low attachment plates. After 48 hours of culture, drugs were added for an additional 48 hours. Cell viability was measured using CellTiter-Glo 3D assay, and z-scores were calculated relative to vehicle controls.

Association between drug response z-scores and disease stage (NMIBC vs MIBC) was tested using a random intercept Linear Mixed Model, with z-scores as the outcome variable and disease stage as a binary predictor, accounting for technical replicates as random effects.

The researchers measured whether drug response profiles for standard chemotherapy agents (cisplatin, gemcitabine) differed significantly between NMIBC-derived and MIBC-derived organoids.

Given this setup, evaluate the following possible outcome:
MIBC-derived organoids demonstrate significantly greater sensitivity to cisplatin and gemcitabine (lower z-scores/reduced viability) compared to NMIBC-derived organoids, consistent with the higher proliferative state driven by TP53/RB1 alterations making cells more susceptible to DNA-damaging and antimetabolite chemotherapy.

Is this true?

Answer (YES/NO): NO